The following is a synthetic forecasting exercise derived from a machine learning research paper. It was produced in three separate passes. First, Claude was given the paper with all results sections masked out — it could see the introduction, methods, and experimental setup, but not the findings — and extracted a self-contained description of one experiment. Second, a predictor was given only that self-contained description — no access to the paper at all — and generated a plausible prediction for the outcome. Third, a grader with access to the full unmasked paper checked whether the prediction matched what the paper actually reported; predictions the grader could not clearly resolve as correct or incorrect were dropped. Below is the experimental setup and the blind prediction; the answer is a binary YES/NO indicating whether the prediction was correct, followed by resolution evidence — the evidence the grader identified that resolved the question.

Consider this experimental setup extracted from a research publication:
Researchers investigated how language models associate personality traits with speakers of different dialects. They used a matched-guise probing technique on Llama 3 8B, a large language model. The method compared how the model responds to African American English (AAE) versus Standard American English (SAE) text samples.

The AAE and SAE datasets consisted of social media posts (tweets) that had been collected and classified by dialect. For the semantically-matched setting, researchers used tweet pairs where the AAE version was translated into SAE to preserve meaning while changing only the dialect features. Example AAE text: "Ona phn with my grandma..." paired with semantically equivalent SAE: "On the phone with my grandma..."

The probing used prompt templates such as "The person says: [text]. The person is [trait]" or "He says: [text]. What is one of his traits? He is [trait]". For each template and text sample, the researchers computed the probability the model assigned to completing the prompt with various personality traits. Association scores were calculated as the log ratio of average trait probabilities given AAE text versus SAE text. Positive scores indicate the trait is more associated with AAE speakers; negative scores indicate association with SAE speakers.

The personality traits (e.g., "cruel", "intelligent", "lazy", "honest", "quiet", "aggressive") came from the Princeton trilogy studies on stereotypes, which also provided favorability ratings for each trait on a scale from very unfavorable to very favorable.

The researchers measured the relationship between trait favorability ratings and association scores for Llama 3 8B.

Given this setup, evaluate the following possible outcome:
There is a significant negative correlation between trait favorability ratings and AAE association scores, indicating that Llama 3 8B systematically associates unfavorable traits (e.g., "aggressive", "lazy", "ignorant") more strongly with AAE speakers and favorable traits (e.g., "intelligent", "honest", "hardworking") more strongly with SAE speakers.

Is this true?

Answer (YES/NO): NO